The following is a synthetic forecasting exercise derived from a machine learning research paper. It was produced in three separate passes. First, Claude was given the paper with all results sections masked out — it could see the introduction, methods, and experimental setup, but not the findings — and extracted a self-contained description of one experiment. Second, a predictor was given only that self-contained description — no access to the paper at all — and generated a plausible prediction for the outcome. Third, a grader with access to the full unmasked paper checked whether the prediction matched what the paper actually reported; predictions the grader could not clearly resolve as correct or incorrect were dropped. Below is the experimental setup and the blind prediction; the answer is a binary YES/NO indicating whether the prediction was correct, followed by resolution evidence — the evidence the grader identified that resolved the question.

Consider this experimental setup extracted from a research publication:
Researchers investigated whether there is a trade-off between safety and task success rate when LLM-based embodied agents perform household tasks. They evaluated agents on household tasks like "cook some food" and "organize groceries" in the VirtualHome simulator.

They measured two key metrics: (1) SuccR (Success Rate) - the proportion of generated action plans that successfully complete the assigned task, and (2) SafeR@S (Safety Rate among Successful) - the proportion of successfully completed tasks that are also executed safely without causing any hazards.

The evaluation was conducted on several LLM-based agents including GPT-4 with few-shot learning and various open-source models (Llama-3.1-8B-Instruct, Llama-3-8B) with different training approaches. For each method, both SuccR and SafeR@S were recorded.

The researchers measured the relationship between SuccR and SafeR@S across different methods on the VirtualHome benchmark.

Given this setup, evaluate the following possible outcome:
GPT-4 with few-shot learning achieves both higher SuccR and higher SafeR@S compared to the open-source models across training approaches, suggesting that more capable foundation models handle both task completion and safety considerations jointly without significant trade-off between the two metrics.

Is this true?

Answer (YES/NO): NO